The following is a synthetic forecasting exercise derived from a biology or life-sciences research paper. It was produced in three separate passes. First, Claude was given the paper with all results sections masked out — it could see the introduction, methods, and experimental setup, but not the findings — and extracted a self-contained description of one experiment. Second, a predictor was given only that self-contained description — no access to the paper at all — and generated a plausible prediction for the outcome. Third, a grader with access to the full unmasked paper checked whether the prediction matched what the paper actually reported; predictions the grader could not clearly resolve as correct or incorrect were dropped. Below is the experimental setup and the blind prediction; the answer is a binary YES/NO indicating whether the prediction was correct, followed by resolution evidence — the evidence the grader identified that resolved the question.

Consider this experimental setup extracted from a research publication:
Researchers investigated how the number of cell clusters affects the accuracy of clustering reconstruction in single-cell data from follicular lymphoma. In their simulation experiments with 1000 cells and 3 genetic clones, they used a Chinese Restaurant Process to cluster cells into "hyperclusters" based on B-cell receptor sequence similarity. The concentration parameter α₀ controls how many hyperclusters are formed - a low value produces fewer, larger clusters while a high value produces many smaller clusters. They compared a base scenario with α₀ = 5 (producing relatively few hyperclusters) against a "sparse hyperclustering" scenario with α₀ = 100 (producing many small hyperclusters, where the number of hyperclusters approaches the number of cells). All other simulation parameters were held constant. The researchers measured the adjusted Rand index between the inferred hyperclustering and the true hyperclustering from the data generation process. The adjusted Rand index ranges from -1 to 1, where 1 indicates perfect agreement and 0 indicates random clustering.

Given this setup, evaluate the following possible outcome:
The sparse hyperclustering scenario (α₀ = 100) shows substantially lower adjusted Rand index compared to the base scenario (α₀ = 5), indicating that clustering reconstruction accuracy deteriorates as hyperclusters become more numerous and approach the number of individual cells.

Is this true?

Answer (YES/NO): NO